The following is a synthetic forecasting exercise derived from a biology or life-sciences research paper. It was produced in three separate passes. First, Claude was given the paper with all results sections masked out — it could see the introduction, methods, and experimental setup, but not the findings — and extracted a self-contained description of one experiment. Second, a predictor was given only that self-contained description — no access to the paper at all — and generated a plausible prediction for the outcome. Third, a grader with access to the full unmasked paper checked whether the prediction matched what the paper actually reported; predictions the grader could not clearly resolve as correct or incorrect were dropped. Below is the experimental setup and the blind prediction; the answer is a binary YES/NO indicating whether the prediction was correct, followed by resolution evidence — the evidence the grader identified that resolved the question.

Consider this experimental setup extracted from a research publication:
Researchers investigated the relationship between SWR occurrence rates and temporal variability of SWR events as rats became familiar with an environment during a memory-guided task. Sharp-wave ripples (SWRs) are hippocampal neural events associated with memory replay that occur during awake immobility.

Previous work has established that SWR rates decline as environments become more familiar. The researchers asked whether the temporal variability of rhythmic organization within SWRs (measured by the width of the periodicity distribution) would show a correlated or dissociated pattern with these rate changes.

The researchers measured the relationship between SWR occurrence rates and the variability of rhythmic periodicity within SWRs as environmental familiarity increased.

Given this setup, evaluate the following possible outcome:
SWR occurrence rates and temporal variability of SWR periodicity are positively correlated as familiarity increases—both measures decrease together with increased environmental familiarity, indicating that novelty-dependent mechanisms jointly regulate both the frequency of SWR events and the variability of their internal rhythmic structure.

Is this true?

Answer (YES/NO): NO